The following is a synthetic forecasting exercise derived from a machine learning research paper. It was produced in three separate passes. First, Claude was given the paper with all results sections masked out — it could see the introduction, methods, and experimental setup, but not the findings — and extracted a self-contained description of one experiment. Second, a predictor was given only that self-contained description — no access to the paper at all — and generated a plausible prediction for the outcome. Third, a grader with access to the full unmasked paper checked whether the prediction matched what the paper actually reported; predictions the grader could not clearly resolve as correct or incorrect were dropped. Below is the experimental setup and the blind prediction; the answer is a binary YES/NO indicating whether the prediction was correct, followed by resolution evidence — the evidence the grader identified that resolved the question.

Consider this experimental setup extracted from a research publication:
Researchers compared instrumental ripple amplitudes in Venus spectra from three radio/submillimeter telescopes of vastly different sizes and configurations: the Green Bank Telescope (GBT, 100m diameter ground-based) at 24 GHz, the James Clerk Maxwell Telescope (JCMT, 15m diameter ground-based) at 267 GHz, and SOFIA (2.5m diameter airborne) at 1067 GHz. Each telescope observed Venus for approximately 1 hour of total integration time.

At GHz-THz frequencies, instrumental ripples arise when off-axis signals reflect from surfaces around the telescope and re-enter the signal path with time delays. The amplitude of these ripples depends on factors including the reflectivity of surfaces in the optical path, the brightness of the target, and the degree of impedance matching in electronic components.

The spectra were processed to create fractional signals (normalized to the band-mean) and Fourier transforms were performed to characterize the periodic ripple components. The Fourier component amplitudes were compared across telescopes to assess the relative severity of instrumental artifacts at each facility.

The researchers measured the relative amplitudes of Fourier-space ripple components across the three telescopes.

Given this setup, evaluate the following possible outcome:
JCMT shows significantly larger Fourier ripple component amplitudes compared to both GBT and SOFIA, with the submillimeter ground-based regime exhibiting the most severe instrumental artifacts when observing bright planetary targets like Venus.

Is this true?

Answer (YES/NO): NO